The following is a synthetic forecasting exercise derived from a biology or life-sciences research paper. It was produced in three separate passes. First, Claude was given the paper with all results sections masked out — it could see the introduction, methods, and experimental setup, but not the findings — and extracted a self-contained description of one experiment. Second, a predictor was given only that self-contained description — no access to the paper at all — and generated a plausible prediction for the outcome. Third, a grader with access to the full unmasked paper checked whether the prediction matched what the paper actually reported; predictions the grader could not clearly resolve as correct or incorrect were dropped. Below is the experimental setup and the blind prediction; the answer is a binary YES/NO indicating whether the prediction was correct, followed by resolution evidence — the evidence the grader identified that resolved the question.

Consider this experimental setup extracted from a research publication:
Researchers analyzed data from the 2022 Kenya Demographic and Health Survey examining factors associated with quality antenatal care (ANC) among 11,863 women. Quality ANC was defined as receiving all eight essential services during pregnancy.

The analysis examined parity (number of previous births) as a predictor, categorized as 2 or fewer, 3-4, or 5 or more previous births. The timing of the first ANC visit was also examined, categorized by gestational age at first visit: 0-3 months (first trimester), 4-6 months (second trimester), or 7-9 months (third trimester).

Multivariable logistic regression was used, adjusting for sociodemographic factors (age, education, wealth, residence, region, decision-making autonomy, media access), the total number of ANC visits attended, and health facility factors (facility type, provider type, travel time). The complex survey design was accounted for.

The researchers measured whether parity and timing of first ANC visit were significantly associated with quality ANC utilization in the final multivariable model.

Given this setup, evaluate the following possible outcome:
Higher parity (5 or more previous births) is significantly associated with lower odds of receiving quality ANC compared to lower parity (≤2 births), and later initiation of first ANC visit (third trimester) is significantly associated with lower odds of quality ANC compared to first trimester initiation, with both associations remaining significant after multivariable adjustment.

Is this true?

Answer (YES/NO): NO